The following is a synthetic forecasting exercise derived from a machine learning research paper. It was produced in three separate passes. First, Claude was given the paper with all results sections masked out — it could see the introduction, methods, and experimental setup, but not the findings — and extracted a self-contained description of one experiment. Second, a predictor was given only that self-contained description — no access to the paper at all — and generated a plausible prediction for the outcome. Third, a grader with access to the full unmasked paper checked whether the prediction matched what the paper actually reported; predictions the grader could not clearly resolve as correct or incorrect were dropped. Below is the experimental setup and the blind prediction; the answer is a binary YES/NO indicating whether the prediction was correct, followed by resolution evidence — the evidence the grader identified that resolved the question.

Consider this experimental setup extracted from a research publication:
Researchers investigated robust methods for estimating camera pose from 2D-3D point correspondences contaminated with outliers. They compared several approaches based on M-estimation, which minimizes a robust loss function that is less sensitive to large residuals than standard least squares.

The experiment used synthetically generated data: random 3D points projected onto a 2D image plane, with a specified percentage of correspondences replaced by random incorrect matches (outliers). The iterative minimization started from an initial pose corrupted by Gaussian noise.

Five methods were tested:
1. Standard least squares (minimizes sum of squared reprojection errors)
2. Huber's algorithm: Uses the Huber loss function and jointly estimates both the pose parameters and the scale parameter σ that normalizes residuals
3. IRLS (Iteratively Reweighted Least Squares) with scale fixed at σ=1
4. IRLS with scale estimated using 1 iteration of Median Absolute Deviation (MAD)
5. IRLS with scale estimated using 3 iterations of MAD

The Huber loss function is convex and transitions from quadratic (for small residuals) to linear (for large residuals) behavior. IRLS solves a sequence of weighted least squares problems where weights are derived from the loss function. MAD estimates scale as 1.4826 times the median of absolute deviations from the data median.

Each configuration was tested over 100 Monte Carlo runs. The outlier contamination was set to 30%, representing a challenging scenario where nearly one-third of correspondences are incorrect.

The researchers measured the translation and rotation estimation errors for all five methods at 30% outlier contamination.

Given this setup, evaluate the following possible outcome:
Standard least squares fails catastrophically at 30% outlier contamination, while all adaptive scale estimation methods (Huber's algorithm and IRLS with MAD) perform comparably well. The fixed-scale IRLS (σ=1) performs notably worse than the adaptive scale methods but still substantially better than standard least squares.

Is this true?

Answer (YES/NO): NO